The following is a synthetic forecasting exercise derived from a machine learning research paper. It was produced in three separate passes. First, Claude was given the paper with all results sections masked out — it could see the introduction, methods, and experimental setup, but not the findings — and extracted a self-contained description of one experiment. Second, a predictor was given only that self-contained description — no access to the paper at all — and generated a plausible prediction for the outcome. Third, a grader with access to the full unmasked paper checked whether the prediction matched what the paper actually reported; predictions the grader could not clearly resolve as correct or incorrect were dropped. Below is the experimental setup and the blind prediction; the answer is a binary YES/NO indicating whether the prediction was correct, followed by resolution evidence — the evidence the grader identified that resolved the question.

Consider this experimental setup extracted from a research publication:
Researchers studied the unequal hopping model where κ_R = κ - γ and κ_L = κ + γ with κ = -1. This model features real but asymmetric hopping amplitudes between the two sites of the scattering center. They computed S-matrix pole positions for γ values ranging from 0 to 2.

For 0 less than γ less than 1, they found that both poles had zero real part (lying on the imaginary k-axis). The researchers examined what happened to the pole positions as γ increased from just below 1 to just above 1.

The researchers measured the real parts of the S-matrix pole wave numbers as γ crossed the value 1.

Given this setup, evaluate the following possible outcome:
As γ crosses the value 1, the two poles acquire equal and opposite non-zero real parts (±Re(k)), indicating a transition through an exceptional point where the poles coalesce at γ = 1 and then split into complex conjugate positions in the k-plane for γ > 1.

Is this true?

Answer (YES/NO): NO